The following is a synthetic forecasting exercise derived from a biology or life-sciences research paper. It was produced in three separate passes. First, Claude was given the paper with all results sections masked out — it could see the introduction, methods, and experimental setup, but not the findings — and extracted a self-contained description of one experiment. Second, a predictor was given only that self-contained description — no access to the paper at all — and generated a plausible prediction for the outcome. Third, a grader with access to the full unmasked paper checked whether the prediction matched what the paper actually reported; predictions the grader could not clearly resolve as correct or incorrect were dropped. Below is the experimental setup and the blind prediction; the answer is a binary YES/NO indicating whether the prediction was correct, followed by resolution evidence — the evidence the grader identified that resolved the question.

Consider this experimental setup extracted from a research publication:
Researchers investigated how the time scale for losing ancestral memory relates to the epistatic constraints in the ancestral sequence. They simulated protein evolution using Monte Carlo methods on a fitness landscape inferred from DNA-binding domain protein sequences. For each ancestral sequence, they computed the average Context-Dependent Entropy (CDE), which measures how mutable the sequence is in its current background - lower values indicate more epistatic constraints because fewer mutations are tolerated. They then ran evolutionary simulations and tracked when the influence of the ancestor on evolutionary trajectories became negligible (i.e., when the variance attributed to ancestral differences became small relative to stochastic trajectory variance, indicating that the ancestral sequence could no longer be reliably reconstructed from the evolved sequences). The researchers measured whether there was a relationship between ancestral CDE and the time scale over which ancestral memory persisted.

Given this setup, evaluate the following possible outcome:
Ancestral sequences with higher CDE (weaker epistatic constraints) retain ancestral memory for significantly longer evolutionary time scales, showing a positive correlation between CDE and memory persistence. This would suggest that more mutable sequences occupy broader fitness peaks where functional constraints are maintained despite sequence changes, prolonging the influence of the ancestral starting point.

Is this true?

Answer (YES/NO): NO